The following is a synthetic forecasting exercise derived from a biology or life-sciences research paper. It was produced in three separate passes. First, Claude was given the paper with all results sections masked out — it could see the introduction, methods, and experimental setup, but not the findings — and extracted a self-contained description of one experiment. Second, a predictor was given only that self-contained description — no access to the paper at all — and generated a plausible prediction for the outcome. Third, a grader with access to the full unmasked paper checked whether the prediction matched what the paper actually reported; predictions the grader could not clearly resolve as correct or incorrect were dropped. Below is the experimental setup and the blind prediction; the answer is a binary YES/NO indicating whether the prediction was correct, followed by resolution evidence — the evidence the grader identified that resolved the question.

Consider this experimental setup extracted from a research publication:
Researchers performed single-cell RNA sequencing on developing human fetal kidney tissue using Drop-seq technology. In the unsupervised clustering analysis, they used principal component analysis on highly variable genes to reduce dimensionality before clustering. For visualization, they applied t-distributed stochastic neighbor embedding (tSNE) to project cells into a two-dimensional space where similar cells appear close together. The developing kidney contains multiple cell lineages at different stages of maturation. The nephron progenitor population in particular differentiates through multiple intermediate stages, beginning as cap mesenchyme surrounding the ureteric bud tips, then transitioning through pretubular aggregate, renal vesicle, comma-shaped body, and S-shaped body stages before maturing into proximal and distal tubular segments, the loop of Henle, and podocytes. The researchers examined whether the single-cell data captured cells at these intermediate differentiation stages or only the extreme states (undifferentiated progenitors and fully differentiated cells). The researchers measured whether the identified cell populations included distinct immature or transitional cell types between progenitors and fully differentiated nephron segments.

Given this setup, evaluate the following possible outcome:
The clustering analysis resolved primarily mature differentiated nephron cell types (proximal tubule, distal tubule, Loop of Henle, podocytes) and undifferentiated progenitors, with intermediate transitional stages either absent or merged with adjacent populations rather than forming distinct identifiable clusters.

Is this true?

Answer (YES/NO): NO